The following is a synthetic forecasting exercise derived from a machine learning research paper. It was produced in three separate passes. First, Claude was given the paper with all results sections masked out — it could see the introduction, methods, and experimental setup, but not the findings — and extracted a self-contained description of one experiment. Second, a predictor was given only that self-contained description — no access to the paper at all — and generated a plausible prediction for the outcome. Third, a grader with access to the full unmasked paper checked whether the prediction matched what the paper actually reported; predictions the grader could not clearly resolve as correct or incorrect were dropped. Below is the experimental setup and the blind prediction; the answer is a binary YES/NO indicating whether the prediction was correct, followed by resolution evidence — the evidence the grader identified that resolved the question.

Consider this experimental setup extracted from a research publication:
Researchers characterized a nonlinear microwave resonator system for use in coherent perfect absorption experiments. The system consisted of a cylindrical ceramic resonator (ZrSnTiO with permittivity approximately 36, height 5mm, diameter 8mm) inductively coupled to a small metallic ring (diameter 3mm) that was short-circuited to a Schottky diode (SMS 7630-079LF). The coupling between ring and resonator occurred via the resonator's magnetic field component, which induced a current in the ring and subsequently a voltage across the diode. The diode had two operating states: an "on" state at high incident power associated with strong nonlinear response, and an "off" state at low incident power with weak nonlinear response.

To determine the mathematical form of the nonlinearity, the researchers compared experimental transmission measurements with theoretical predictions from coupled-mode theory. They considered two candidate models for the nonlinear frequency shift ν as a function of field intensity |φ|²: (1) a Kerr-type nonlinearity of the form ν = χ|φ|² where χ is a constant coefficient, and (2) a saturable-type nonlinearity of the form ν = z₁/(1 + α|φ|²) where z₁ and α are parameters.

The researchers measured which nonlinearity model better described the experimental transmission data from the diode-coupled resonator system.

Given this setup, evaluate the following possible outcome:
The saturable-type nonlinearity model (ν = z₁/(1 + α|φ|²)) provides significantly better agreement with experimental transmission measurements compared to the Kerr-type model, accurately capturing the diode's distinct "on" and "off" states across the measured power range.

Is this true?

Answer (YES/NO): YES